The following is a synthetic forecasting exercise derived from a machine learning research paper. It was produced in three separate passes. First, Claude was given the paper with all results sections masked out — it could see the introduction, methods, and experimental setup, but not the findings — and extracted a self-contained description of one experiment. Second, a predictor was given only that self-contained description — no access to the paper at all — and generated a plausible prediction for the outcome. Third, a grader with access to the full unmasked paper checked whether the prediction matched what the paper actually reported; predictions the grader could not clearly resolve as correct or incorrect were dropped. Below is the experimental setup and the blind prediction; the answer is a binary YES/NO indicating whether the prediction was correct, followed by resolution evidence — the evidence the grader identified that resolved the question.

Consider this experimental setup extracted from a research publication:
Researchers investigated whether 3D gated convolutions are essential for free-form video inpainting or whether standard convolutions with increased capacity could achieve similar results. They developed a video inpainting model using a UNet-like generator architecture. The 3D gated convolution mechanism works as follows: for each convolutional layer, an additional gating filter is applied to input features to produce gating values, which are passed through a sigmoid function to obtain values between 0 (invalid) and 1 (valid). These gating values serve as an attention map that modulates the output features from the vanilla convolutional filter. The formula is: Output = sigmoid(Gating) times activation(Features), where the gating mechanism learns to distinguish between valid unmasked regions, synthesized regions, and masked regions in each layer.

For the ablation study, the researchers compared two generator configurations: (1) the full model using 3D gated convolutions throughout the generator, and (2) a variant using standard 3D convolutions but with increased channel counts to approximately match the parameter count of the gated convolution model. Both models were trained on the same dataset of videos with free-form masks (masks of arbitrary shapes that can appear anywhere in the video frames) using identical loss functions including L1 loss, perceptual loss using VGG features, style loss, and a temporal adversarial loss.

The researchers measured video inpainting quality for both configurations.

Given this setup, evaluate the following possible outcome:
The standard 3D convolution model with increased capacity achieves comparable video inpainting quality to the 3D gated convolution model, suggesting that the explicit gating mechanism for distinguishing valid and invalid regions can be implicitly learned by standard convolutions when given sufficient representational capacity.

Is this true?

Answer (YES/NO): YES